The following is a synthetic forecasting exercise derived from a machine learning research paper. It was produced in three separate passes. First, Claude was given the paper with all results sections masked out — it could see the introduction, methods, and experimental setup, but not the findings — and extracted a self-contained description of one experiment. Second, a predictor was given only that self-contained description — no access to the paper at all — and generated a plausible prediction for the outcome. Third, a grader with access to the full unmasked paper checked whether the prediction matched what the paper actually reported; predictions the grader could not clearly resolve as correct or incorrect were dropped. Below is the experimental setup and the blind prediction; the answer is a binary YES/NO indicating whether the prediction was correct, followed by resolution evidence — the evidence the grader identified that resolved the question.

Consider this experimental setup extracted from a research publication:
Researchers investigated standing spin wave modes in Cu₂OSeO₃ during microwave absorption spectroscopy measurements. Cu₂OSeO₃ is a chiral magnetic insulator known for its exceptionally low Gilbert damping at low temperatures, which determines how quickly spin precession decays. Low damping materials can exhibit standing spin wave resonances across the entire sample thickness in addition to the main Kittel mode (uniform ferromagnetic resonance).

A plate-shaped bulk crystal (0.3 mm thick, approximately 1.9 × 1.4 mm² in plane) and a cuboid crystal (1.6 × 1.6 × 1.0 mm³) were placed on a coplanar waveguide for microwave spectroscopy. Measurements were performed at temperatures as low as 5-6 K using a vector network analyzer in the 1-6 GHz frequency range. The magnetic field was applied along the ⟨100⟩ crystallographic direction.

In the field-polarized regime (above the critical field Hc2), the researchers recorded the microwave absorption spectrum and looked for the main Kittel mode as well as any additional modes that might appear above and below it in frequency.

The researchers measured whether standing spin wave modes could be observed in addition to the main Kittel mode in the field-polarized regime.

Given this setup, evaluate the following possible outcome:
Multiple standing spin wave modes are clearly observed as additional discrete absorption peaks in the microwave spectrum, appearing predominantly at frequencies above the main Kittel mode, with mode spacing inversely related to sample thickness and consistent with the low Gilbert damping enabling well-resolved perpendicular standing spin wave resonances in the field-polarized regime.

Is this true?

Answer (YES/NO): NO